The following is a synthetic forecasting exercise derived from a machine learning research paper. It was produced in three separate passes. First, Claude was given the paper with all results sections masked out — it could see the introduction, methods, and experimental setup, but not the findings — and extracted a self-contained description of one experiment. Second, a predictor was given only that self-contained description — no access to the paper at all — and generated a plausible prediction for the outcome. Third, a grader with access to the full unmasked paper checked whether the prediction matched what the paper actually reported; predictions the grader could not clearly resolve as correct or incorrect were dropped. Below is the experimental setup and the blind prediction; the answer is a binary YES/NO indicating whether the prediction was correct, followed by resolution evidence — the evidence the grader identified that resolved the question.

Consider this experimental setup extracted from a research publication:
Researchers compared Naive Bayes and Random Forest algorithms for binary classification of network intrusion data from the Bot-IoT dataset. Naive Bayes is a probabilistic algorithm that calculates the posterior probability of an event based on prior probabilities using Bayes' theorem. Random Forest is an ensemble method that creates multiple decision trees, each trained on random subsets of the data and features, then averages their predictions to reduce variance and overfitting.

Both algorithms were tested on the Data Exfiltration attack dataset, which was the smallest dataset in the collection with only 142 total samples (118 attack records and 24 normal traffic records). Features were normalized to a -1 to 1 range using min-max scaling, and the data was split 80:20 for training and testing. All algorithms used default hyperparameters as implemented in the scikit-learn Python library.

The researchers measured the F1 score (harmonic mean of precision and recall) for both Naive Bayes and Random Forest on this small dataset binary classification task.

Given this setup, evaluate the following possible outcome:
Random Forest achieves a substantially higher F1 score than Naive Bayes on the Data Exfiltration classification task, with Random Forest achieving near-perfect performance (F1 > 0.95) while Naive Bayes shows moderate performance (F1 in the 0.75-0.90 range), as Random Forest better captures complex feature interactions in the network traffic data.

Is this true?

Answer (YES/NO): NO